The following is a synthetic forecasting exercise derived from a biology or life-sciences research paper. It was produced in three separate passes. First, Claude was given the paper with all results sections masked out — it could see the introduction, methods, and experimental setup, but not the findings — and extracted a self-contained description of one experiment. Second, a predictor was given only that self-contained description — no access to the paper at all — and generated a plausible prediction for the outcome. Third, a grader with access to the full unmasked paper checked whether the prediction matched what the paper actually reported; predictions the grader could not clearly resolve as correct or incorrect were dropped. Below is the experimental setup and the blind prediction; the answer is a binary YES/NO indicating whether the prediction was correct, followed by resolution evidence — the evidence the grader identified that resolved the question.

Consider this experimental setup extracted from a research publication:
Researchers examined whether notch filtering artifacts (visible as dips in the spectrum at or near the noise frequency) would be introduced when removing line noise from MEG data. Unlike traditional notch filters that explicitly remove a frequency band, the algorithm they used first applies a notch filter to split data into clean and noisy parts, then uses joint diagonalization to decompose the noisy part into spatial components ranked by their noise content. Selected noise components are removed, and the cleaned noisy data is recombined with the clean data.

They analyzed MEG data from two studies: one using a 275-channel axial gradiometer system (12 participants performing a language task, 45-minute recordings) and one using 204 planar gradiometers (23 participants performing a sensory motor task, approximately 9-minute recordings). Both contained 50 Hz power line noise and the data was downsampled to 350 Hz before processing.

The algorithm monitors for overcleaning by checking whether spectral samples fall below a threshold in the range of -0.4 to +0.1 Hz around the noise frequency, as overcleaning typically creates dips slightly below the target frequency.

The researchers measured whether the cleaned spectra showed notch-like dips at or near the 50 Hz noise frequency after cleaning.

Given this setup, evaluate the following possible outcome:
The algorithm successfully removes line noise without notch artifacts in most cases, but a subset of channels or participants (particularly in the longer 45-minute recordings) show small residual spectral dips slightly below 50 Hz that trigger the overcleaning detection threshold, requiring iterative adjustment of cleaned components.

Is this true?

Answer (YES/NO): NO